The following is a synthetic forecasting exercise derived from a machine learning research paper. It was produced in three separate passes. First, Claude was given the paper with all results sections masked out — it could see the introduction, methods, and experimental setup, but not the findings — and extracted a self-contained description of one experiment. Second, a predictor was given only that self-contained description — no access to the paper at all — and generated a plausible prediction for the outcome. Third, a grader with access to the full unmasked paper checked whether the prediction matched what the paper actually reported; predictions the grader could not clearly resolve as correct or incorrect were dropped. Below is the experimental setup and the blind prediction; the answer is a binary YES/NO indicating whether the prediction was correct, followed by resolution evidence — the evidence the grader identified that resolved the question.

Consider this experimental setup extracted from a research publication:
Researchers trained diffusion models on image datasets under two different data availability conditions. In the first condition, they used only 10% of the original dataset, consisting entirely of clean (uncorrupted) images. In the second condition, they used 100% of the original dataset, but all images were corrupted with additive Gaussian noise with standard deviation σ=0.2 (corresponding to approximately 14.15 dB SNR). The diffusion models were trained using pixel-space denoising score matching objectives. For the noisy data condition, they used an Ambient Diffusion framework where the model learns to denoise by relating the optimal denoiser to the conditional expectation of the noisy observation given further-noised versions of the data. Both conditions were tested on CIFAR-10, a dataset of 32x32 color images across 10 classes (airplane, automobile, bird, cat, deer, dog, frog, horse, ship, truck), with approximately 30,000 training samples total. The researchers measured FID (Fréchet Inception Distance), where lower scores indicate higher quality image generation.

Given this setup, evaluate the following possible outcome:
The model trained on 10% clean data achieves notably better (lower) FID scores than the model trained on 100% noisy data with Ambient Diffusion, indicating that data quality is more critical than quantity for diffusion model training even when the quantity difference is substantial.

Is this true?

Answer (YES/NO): NO